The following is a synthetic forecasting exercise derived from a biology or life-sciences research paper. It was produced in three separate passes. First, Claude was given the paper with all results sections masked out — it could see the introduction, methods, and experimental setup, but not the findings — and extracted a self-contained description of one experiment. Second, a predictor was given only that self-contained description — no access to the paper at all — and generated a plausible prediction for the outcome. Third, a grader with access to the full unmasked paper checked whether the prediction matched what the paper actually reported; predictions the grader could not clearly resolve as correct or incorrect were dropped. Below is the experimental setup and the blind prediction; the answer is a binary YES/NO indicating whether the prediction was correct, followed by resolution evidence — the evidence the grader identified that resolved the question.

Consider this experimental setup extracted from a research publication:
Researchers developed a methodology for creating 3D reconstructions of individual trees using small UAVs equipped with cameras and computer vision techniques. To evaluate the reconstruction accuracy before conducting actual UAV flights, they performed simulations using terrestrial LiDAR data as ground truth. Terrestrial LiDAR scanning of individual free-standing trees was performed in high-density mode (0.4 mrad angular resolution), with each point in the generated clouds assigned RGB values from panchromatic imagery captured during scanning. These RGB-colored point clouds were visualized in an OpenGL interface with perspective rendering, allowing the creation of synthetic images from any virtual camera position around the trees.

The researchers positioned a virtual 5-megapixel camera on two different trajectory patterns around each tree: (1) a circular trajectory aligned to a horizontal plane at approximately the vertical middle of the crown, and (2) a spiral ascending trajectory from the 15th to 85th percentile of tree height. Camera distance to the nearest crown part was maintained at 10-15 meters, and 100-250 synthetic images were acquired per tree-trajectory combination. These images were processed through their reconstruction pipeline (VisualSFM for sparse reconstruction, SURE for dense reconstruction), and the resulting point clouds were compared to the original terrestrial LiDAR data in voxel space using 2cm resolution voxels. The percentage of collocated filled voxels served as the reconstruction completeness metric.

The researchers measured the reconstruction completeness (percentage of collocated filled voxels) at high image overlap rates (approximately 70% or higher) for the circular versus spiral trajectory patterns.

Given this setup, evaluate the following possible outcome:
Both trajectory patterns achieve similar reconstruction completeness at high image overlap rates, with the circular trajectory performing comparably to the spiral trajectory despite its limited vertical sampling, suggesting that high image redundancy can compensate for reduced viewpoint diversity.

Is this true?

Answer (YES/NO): NO